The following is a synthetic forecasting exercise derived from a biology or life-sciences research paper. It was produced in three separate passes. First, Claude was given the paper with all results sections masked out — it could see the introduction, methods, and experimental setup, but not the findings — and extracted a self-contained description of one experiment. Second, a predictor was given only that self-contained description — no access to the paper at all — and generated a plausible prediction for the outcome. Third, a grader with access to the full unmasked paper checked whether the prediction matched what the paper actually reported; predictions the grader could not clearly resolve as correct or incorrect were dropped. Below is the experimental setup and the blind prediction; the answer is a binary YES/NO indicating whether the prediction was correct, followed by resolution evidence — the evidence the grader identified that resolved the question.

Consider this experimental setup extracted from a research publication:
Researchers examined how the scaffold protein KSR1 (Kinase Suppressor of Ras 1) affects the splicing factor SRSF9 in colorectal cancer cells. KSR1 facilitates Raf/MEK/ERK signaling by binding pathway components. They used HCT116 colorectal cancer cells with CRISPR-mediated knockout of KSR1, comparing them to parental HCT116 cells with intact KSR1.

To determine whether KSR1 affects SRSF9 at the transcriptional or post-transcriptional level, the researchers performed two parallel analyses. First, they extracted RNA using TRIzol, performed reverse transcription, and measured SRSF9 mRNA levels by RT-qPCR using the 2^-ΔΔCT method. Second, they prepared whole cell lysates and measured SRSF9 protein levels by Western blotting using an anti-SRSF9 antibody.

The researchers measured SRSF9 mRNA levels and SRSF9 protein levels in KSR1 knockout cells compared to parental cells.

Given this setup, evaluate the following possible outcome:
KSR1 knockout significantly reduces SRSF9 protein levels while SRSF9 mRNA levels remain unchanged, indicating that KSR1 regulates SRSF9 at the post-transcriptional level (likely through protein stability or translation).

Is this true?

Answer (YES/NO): YES